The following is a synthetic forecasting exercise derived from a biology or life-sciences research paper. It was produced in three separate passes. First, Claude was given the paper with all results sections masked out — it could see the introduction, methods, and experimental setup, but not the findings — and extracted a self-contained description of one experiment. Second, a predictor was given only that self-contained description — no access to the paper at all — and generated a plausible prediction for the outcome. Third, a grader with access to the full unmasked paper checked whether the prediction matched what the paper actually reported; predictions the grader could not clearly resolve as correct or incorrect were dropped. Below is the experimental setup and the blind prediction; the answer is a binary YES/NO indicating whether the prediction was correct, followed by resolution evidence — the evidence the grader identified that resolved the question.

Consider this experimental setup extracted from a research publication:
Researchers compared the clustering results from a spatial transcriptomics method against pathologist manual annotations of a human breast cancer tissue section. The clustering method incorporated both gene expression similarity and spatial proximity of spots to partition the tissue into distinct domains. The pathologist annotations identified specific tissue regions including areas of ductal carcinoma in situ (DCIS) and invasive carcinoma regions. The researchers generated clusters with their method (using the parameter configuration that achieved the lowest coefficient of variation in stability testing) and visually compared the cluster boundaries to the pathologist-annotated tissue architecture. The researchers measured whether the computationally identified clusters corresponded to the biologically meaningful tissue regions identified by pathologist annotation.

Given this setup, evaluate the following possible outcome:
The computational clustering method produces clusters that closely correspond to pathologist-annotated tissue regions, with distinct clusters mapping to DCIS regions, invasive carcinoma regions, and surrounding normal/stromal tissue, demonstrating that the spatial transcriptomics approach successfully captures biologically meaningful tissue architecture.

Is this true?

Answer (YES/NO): YES